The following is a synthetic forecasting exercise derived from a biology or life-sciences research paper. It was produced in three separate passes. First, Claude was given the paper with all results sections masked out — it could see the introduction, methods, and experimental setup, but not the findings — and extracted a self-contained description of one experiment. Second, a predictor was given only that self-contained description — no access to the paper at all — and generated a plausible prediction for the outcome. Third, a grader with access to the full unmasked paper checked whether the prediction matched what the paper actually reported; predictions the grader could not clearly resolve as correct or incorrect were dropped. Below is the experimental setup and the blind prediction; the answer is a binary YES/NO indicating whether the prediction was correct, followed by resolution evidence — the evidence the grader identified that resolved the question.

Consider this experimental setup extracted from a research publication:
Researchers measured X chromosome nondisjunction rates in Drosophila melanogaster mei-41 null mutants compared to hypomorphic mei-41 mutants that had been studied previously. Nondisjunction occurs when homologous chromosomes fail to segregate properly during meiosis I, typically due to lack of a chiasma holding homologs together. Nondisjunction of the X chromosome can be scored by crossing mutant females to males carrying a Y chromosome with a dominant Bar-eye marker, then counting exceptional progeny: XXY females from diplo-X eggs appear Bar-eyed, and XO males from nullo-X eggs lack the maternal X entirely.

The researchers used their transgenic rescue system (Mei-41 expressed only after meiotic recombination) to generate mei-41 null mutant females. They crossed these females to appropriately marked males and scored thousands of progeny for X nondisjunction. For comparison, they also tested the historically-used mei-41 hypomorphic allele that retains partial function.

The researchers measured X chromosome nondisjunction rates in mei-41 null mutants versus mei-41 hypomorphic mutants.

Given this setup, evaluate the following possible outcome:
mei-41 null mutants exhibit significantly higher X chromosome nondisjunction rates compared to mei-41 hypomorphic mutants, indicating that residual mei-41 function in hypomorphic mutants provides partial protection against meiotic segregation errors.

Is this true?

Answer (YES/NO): YES